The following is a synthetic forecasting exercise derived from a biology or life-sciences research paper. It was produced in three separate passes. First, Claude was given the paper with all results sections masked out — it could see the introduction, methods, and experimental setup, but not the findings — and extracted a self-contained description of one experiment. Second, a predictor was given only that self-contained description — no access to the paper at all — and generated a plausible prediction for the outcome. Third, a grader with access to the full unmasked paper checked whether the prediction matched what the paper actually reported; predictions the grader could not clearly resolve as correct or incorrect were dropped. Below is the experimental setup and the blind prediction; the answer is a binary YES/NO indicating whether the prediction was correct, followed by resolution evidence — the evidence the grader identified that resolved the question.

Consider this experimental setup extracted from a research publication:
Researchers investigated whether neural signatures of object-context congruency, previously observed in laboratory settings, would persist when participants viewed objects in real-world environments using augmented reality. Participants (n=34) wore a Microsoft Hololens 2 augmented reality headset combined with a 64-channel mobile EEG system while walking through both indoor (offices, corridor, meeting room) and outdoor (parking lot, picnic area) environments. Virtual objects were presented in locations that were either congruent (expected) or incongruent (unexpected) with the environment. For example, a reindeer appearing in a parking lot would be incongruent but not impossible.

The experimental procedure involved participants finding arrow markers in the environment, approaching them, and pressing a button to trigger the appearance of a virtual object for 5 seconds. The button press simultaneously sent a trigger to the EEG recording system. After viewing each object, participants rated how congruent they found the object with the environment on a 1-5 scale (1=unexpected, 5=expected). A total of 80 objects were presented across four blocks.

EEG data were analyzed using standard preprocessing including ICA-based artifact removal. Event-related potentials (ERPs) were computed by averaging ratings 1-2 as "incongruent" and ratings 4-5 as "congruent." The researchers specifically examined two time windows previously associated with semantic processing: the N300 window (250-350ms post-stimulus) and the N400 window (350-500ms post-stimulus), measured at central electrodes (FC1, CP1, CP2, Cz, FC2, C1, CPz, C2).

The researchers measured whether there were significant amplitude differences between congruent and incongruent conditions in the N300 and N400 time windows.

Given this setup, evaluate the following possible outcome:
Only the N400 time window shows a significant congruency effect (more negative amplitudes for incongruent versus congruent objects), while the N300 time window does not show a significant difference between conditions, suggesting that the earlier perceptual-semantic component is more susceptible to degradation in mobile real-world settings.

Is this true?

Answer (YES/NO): NO